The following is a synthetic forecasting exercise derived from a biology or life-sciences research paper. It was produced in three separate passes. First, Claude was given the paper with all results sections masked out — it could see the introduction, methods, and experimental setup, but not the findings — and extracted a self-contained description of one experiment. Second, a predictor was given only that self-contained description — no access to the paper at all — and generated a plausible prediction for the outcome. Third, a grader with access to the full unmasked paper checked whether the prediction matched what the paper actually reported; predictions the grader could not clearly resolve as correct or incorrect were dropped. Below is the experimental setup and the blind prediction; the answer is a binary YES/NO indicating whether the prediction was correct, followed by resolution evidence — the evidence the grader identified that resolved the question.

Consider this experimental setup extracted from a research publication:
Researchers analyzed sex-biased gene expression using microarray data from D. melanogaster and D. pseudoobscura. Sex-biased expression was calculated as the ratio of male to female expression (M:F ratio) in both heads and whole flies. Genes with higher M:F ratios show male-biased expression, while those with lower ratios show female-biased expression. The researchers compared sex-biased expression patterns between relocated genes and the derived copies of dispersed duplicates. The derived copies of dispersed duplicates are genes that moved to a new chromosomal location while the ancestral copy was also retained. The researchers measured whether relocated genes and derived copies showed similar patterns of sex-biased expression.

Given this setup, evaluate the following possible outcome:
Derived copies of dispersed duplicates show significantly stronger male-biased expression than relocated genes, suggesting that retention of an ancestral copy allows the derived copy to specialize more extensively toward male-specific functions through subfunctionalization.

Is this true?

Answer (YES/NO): NO